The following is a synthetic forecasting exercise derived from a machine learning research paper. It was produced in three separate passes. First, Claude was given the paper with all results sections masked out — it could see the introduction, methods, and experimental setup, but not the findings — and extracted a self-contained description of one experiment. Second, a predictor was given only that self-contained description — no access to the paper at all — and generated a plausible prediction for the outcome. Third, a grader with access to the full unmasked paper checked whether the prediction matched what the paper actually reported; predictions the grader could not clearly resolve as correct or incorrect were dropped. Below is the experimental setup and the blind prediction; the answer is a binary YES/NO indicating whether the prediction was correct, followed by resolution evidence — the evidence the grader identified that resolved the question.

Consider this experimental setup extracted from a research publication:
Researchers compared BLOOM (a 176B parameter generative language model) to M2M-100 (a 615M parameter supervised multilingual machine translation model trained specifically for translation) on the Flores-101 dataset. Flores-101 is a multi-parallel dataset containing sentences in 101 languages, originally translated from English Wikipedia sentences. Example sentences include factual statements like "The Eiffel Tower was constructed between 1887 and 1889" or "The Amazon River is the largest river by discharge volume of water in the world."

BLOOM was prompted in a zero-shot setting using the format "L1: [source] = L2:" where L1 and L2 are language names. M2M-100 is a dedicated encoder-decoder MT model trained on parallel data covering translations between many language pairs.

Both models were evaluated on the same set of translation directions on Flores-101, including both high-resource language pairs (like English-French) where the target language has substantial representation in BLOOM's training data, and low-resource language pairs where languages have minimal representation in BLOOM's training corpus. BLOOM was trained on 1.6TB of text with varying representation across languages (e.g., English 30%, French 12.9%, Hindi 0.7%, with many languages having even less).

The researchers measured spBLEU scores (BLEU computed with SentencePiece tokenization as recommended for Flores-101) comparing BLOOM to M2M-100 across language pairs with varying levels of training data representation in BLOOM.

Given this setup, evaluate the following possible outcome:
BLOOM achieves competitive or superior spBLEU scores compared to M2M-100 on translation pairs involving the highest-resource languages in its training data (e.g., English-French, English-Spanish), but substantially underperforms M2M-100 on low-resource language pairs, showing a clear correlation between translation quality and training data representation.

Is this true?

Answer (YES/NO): NO